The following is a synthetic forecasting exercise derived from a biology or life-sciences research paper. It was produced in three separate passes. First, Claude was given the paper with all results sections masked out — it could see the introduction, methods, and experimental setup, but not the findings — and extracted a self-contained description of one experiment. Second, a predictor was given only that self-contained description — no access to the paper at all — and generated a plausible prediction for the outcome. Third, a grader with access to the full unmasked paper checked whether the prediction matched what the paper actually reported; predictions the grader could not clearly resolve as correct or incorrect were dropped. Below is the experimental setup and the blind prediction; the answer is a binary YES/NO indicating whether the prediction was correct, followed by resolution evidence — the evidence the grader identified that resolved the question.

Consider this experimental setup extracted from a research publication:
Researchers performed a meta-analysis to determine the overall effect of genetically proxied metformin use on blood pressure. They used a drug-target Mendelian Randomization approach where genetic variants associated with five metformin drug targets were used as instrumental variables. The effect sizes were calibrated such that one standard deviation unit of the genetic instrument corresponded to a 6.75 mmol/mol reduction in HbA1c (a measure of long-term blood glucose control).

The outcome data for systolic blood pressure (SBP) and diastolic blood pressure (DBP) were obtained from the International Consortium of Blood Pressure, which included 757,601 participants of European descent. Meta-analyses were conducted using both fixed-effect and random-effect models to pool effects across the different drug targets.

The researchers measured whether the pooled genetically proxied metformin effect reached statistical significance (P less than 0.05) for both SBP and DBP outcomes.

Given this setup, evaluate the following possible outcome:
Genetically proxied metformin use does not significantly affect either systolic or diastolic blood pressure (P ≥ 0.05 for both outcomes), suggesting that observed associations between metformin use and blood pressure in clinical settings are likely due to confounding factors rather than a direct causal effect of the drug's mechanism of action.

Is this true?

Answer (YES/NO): NO